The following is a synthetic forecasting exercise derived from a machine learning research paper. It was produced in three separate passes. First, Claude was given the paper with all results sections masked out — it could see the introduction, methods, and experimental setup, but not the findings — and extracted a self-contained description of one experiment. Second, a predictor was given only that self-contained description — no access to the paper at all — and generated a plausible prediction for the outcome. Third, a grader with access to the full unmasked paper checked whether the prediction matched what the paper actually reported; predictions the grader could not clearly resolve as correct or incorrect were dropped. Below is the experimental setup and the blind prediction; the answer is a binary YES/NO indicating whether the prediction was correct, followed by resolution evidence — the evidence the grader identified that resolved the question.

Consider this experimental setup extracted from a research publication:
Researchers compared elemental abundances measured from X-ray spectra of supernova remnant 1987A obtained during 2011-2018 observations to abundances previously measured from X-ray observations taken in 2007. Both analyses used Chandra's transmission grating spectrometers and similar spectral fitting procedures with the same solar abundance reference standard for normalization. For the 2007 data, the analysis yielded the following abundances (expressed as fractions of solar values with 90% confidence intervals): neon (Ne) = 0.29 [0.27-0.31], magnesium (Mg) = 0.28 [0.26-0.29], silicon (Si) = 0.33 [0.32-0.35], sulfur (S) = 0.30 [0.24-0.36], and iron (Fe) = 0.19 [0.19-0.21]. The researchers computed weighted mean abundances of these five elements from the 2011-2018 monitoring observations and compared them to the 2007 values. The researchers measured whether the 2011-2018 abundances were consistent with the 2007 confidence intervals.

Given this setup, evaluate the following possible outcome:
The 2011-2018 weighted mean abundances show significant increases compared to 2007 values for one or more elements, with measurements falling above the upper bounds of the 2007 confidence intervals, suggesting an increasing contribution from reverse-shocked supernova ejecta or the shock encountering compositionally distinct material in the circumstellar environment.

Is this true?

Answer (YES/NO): NO